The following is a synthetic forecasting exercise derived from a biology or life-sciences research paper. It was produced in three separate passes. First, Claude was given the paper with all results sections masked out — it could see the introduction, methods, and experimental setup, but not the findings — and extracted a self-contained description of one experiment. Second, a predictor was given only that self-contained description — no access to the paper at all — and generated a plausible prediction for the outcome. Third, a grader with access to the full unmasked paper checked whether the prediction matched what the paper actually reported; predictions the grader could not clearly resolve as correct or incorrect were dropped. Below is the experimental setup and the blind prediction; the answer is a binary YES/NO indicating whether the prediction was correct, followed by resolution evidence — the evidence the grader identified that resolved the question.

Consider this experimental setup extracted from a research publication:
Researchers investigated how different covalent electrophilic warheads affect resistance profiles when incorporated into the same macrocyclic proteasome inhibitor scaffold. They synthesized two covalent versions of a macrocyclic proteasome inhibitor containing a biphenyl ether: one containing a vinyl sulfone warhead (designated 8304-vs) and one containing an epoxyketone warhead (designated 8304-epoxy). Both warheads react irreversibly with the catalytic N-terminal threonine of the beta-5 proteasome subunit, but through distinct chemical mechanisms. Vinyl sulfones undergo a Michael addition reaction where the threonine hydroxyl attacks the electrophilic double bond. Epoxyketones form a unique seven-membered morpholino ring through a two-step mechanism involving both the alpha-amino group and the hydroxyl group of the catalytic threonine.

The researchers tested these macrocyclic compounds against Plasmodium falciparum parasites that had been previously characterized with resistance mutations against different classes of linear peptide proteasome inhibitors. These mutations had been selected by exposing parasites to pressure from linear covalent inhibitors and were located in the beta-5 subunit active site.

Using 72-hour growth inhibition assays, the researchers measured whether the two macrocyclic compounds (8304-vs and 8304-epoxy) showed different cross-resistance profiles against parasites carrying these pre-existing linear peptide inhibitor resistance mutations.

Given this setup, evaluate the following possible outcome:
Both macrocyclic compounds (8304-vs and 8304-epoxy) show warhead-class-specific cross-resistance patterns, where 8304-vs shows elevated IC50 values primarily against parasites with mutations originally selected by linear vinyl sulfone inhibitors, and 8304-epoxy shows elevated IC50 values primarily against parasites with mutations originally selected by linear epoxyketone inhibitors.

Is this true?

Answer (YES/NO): NO